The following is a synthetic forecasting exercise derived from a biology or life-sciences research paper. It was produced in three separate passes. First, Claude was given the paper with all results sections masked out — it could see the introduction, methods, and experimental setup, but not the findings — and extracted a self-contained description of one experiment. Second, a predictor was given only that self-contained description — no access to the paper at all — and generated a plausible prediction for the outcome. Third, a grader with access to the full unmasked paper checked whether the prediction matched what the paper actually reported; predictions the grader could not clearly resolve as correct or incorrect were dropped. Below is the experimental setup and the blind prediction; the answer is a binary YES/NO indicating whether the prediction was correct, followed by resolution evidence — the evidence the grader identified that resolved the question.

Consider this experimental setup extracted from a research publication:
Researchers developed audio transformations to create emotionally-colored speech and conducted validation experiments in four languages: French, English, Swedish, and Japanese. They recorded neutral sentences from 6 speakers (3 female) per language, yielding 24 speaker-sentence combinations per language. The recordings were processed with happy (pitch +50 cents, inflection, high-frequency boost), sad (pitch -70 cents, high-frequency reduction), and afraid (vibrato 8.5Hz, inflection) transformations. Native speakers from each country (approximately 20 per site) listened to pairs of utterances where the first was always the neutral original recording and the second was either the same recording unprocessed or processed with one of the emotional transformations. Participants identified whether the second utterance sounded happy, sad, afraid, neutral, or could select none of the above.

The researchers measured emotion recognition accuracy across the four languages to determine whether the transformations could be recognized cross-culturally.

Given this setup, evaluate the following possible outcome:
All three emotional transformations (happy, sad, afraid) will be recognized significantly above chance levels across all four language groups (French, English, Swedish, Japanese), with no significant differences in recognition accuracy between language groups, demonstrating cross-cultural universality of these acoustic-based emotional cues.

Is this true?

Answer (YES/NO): NO